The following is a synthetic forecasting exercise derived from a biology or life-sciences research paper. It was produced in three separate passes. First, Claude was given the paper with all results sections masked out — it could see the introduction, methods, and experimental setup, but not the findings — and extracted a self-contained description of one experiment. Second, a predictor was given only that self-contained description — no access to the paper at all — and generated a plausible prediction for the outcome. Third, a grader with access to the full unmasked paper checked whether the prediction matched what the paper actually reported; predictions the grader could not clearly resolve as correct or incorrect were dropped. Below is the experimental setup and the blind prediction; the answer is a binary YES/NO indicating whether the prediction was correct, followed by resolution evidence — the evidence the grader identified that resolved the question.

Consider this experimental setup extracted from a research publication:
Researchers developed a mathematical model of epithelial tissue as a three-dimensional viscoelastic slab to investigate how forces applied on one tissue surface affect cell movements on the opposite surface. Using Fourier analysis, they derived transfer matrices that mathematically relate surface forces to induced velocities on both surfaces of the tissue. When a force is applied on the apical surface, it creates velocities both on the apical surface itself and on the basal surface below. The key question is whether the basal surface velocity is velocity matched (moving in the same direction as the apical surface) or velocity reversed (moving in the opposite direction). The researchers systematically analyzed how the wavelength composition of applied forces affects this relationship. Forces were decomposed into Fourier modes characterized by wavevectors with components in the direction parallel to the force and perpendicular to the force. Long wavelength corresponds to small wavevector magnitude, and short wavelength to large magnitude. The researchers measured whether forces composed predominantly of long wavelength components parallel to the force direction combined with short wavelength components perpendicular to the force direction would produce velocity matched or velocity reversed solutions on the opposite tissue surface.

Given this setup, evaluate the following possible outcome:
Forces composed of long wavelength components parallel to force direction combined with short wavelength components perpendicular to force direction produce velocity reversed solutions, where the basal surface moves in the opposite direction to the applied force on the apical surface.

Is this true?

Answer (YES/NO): NO